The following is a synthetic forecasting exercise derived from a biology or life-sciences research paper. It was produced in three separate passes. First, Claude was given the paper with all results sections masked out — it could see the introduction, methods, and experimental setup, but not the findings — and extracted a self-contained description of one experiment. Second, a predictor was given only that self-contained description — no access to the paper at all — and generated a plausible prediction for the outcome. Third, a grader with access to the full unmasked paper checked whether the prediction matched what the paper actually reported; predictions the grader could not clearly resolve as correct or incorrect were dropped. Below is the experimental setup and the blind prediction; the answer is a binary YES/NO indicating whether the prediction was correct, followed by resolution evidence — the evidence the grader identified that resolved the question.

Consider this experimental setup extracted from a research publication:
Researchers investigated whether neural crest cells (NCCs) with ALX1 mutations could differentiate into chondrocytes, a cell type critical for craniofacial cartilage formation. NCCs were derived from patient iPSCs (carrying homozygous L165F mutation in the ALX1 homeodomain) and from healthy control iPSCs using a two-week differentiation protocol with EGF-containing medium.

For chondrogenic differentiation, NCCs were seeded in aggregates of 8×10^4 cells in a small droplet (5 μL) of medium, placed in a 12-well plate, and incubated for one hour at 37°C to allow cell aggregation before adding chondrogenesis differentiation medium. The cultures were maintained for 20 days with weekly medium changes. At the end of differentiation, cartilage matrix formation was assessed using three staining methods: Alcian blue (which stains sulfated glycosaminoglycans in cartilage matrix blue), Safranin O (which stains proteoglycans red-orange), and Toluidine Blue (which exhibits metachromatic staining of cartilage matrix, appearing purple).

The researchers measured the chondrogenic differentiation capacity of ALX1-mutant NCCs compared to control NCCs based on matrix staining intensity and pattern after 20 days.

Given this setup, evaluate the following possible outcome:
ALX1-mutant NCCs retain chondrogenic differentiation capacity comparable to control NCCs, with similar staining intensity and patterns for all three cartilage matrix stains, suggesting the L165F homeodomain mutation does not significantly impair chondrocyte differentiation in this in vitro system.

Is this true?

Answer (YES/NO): YES